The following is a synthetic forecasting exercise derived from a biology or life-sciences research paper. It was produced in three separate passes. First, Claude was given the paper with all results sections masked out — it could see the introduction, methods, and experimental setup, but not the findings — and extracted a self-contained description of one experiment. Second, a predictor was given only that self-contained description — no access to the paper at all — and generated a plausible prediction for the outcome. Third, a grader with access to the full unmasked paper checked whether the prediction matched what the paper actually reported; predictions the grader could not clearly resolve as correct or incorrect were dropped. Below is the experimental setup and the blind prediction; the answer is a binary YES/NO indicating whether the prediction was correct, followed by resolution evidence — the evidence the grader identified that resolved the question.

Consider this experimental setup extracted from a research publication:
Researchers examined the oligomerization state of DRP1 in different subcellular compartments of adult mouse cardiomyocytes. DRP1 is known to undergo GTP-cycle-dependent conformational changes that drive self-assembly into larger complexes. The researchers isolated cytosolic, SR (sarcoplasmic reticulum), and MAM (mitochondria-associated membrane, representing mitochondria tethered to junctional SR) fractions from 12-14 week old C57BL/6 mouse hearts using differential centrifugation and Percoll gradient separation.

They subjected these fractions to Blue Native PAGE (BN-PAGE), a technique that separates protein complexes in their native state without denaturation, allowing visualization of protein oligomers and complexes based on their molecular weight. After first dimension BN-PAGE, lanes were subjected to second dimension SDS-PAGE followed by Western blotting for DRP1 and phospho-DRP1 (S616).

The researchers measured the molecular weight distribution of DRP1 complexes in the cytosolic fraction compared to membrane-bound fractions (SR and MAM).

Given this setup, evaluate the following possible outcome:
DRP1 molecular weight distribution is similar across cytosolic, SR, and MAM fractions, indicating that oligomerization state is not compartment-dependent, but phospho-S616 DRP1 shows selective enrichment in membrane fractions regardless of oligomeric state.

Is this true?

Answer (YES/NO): NO